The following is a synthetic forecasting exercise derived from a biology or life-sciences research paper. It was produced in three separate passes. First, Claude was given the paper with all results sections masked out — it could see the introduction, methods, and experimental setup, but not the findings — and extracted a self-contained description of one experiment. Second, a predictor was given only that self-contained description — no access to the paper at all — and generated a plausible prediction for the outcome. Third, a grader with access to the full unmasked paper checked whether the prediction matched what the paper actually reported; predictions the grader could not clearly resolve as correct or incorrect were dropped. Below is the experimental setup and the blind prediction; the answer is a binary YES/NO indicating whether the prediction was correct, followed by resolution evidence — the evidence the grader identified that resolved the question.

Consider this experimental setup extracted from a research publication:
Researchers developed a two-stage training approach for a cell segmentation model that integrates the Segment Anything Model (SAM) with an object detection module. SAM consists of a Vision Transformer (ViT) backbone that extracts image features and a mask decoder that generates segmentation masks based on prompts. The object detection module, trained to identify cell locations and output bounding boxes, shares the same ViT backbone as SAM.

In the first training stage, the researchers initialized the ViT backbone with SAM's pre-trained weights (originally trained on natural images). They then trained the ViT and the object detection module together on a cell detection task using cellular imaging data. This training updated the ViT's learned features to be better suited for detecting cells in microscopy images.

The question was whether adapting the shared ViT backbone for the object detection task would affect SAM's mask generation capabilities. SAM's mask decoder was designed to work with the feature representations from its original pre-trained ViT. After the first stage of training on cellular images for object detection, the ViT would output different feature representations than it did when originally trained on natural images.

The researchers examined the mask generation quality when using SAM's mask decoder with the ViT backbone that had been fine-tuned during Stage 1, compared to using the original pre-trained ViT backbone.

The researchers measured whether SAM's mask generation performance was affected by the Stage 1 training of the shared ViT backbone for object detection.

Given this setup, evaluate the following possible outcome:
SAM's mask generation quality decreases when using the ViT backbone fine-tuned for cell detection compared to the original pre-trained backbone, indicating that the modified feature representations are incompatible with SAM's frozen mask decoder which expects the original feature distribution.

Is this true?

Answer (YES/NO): YES